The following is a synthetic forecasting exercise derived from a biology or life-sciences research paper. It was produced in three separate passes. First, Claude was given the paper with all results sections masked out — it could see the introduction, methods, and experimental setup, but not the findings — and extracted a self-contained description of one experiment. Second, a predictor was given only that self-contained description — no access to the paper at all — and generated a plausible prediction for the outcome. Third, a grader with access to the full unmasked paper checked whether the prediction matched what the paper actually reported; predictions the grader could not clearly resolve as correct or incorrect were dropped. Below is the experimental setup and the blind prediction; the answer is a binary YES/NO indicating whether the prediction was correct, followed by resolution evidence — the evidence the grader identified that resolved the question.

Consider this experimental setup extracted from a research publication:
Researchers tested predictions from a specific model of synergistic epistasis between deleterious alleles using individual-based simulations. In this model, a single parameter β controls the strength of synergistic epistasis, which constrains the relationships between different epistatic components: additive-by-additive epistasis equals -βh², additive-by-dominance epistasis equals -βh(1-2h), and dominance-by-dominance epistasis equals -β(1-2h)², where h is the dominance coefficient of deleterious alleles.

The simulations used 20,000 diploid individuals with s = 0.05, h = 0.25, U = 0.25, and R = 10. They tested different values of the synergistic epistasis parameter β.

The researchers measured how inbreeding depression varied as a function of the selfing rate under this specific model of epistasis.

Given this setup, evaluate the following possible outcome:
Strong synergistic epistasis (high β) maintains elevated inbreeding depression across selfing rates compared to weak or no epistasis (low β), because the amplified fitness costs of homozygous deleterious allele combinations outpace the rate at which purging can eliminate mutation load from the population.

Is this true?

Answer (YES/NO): NO